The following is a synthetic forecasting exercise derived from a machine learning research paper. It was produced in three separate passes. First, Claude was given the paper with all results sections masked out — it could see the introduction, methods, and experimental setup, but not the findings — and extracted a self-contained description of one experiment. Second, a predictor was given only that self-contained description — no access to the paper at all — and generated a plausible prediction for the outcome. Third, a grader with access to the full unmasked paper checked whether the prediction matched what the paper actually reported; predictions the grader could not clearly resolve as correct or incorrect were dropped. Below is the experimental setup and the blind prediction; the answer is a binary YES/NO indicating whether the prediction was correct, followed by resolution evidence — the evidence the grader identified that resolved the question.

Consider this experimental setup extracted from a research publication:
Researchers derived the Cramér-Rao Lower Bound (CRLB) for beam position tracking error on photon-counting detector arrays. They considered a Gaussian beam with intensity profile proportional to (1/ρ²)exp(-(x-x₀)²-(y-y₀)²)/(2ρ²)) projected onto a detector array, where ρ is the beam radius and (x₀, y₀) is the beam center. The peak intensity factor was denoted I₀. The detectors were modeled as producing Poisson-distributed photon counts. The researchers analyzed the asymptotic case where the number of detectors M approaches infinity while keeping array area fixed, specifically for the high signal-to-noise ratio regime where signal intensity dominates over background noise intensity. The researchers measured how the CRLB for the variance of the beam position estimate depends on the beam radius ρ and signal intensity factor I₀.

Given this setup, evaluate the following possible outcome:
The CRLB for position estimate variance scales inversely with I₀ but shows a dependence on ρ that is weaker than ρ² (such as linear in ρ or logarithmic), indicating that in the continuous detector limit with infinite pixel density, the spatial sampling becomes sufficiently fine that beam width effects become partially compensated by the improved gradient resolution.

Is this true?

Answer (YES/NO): NO